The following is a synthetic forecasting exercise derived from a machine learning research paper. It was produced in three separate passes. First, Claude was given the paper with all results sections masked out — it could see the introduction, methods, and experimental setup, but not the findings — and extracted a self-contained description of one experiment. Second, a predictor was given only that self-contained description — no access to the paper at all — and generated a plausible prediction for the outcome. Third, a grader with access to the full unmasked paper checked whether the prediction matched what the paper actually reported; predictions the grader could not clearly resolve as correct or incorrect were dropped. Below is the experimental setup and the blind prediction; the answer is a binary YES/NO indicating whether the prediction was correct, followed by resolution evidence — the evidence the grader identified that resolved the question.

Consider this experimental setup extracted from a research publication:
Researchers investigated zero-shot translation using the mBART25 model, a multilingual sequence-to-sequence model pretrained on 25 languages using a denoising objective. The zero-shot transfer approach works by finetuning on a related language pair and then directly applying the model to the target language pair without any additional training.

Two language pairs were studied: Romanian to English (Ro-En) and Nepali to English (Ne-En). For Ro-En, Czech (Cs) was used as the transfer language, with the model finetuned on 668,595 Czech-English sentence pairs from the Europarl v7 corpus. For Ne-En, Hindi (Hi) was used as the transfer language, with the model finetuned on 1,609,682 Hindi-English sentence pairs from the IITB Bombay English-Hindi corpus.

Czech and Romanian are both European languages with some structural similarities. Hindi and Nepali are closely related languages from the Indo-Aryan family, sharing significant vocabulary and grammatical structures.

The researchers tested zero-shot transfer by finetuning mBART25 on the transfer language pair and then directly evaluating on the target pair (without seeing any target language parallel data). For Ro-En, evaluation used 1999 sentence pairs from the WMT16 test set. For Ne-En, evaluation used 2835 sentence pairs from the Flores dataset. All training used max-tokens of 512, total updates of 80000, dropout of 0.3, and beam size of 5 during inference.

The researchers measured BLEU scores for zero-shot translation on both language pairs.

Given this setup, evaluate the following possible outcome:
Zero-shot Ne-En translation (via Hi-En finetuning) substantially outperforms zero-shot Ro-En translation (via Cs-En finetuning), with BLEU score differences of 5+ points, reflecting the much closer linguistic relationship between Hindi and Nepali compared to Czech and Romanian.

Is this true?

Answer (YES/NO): NO